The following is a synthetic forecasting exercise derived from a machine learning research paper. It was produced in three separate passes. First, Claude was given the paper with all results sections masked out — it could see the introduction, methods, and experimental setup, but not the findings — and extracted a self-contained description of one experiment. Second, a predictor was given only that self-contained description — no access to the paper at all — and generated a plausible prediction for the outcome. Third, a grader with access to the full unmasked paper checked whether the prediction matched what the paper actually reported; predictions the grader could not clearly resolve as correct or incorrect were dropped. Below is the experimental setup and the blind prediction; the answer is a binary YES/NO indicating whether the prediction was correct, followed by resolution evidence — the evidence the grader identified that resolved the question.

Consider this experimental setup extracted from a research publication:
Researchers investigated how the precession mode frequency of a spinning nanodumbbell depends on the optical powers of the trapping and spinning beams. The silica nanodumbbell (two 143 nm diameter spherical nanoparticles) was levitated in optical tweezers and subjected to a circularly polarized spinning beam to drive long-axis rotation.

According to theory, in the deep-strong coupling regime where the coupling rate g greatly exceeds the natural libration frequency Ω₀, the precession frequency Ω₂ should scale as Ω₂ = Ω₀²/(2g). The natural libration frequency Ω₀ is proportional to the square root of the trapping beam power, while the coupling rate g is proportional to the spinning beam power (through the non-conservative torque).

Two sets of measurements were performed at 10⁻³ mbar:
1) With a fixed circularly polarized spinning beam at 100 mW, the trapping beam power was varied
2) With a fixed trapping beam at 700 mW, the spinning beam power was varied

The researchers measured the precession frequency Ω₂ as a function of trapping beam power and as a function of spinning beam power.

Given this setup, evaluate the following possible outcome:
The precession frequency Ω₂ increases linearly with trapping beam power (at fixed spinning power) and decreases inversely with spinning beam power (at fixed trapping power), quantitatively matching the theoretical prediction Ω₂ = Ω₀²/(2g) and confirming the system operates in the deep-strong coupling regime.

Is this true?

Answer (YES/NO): YES